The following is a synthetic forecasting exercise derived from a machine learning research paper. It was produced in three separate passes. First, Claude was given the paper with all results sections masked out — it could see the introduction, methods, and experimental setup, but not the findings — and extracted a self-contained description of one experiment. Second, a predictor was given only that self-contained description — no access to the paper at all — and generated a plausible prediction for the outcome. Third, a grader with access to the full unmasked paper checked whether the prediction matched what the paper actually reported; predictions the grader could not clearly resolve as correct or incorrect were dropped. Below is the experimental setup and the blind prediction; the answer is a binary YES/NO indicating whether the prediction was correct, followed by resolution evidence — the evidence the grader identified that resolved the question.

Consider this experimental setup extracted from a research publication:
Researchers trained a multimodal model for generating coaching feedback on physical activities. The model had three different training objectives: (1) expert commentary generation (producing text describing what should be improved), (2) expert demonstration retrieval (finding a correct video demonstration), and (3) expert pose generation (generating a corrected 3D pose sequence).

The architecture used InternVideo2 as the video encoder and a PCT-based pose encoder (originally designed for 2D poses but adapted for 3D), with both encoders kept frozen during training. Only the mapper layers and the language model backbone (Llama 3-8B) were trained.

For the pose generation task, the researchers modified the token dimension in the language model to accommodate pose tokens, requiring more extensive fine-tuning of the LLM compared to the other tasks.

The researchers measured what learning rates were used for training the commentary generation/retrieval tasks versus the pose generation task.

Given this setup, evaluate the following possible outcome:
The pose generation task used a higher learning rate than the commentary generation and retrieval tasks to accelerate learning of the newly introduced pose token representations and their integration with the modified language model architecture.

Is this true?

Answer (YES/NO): NO